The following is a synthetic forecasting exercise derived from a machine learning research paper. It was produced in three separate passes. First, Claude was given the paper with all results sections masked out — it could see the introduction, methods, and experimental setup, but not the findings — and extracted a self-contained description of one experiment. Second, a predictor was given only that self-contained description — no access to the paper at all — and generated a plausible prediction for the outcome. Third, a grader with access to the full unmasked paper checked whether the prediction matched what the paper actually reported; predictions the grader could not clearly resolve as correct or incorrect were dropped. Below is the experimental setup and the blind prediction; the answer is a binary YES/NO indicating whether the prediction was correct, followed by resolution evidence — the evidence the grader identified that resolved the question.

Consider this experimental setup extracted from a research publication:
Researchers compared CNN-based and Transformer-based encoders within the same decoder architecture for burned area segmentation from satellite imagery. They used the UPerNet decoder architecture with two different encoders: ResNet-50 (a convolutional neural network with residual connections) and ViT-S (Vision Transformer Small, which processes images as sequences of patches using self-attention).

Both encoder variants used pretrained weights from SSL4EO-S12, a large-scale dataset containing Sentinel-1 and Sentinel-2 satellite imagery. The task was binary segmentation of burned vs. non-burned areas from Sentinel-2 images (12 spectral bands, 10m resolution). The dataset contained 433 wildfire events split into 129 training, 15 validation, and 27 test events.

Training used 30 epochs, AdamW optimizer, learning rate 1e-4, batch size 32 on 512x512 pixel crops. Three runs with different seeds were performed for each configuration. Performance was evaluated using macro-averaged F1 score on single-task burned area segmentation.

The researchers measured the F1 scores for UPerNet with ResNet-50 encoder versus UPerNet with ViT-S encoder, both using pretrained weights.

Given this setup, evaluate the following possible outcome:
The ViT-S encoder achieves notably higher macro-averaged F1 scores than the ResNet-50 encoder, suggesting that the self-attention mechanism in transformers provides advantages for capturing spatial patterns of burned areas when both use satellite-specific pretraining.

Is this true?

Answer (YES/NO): NO